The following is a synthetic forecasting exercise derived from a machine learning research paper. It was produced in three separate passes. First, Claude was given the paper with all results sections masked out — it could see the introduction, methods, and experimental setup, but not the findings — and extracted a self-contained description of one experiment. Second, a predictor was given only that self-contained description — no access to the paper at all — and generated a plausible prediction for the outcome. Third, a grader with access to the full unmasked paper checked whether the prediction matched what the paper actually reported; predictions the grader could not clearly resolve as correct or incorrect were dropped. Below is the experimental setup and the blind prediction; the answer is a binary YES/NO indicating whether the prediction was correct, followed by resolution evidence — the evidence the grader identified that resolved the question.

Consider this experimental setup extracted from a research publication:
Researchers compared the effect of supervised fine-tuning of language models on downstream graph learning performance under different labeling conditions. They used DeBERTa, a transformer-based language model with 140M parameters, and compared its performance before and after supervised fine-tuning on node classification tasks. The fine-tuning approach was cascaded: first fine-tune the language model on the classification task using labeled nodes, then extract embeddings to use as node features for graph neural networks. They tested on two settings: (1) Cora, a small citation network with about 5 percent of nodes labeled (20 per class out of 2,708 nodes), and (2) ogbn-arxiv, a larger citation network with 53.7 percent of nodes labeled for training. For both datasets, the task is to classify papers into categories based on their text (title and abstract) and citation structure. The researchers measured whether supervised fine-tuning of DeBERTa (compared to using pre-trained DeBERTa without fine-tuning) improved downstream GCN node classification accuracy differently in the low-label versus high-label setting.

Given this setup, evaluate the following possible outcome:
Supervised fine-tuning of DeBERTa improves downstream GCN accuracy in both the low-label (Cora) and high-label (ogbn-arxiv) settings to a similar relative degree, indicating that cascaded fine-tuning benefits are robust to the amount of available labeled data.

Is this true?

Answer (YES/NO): NO